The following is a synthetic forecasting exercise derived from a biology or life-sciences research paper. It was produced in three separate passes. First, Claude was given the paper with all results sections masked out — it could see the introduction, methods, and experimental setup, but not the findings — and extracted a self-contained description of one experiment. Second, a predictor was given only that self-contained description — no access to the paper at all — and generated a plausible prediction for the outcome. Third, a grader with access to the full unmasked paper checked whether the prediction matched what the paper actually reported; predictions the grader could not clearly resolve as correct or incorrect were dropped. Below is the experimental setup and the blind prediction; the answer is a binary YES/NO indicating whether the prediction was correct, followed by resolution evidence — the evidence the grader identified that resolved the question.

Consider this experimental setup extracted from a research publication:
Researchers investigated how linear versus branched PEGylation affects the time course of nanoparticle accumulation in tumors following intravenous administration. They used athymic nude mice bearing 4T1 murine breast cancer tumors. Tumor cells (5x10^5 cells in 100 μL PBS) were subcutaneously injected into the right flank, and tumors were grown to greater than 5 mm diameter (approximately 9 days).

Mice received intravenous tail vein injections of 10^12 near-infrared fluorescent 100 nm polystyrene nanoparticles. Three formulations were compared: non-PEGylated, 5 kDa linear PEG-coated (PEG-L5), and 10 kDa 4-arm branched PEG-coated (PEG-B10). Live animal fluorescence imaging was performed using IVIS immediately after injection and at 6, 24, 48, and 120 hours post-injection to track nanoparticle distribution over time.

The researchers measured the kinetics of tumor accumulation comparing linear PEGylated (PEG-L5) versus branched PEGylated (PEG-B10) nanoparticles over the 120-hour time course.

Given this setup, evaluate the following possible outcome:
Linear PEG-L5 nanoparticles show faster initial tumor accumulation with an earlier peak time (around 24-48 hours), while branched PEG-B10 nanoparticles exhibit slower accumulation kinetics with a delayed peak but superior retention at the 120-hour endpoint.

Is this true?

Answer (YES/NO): NO